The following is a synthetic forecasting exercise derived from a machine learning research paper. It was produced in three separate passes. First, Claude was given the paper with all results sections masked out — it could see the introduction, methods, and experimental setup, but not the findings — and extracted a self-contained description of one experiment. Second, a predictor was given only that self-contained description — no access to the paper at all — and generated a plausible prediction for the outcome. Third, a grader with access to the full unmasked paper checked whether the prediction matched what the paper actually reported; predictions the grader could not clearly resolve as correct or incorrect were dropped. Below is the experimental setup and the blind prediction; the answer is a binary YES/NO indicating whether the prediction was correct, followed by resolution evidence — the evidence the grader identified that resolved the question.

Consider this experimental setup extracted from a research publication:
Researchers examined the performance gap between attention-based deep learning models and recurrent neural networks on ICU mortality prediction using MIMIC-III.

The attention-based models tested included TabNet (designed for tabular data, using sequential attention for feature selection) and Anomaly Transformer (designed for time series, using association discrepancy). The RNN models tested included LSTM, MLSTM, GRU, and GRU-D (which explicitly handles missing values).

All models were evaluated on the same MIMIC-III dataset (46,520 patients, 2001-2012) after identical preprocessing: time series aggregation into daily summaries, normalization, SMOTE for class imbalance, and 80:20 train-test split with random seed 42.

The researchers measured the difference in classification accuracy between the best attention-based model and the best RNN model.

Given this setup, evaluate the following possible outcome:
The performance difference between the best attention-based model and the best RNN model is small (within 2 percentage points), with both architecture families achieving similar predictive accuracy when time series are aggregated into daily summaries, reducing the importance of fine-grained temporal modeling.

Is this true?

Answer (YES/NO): NO